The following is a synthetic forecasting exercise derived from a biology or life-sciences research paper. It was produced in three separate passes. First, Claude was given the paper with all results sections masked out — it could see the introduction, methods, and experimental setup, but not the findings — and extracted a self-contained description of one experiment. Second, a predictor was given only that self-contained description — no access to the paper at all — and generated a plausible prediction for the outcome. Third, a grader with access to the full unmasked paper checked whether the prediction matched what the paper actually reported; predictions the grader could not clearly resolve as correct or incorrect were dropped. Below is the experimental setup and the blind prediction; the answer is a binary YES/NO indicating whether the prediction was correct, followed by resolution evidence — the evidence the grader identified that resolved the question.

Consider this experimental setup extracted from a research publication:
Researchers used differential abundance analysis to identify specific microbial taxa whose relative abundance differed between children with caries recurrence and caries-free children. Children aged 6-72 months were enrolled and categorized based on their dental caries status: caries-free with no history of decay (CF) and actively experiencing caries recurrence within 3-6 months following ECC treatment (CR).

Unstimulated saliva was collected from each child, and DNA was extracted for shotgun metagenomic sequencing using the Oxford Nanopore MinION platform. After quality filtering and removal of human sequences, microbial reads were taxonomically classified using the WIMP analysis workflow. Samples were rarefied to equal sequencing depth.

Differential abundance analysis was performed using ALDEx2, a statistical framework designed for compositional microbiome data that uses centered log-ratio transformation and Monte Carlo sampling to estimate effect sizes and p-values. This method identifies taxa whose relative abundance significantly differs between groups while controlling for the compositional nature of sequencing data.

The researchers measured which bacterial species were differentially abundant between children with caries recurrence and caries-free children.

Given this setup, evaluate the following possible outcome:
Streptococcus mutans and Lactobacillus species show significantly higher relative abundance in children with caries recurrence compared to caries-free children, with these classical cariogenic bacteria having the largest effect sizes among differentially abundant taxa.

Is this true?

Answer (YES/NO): NO